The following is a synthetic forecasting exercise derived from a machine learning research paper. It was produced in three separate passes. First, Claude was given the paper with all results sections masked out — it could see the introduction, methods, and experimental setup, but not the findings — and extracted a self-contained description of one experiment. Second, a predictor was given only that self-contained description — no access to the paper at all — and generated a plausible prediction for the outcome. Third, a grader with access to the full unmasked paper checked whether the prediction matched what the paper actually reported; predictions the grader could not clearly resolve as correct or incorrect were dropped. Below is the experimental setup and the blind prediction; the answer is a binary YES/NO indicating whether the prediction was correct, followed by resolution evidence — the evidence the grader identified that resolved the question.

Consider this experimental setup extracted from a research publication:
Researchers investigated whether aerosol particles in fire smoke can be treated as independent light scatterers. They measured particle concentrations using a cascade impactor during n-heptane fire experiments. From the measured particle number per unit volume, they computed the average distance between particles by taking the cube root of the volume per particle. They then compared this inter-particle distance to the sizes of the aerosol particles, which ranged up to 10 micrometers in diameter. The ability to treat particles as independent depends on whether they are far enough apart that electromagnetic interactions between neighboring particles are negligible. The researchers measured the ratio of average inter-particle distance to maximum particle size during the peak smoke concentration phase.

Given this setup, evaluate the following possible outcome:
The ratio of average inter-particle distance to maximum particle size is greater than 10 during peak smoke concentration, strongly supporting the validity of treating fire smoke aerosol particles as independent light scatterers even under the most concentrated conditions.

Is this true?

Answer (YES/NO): NO